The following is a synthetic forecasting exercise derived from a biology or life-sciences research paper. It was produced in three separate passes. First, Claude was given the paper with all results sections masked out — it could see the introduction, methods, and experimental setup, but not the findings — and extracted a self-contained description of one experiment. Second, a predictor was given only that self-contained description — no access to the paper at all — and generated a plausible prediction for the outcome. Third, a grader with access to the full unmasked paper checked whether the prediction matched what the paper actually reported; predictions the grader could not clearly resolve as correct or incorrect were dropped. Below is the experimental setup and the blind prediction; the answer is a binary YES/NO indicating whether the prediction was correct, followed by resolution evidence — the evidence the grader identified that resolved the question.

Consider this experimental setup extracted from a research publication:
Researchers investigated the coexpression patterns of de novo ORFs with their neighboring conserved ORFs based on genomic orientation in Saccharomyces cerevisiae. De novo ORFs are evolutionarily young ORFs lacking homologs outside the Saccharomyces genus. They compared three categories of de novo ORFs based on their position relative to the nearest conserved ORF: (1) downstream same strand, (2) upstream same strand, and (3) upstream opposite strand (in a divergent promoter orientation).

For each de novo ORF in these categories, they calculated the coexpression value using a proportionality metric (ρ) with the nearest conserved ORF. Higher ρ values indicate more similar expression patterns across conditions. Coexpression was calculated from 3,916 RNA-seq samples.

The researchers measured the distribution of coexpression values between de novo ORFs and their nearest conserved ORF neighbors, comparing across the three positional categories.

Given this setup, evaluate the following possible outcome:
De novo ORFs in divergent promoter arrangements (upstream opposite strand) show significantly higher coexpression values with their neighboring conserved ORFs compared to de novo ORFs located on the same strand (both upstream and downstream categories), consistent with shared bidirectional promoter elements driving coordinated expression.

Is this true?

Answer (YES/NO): NO